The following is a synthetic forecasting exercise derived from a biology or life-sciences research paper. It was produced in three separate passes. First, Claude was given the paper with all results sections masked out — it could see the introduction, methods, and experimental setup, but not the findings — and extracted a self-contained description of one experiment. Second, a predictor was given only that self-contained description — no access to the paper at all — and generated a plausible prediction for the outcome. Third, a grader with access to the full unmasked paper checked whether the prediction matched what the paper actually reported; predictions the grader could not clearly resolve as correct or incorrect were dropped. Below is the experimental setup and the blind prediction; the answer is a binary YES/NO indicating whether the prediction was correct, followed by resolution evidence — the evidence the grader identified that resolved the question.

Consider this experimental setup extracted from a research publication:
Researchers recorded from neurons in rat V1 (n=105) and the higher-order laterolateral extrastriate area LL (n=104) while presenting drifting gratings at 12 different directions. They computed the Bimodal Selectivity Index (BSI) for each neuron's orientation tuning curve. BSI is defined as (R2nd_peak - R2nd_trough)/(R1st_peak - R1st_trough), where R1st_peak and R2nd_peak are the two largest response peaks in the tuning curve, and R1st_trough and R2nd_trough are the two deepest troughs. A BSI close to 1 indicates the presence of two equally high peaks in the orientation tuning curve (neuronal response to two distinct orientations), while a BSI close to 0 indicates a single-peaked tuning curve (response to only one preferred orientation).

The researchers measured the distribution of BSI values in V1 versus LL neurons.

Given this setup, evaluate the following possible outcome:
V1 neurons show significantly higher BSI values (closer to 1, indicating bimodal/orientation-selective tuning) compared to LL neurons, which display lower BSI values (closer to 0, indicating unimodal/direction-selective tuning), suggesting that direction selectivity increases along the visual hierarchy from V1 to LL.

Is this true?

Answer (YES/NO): NO